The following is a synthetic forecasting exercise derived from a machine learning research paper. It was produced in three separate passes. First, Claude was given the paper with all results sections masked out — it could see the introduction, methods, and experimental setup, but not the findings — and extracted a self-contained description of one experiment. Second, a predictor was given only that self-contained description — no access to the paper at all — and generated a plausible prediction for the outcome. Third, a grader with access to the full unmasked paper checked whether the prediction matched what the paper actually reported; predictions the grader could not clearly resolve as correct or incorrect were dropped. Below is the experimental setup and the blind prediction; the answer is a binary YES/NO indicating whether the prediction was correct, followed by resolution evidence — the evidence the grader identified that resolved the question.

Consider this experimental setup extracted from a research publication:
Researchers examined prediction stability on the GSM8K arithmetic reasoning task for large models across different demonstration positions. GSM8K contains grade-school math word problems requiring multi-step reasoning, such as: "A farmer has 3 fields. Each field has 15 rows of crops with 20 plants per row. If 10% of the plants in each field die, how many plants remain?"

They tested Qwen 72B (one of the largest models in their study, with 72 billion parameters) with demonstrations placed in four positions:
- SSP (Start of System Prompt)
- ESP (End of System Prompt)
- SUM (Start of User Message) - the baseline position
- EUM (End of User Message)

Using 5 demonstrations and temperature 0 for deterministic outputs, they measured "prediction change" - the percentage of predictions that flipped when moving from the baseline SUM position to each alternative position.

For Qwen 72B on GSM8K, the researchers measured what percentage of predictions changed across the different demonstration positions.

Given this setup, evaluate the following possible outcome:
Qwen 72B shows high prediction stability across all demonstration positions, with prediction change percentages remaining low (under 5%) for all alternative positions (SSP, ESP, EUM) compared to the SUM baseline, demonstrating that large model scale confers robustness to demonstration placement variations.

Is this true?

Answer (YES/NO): NO